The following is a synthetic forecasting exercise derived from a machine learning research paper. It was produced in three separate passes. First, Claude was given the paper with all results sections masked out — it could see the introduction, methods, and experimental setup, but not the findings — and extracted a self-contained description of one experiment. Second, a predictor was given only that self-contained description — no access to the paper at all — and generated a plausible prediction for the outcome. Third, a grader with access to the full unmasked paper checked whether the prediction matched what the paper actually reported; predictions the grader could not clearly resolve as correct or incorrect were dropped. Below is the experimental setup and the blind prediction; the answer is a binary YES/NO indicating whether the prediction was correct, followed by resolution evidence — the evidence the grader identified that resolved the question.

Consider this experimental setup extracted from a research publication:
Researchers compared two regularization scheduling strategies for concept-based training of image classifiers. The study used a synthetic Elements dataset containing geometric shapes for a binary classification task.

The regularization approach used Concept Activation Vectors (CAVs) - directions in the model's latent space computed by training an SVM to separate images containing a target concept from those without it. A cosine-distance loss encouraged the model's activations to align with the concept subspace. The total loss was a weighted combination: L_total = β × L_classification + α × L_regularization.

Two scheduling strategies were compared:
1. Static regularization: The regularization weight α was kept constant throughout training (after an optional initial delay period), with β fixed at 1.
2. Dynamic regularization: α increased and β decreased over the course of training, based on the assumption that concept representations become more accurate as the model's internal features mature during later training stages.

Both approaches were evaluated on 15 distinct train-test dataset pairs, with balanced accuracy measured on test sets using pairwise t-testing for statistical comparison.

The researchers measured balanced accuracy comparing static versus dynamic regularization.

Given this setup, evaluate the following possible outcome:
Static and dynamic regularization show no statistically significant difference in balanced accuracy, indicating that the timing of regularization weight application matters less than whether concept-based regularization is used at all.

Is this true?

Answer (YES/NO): YES